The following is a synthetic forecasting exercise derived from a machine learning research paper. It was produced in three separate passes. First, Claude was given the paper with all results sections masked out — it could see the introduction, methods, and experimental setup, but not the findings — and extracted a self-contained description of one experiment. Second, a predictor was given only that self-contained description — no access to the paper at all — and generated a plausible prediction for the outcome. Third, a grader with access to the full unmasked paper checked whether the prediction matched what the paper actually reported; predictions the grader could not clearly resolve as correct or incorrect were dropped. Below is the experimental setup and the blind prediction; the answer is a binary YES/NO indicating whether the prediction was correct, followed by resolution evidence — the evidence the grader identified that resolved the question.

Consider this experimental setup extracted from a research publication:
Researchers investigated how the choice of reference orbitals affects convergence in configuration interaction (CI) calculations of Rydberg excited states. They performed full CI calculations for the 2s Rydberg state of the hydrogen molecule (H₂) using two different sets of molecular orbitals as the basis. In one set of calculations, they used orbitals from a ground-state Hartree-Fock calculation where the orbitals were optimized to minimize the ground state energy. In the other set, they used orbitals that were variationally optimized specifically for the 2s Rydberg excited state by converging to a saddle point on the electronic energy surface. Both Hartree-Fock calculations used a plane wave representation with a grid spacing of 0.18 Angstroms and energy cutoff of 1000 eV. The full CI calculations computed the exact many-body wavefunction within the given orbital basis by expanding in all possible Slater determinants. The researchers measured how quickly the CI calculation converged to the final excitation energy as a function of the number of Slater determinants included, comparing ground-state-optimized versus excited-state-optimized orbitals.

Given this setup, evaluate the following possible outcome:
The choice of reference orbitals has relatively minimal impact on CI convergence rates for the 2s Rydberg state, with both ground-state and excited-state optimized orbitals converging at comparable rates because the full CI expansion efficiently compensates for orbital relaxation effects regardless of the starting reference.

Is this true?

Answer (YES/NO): NO